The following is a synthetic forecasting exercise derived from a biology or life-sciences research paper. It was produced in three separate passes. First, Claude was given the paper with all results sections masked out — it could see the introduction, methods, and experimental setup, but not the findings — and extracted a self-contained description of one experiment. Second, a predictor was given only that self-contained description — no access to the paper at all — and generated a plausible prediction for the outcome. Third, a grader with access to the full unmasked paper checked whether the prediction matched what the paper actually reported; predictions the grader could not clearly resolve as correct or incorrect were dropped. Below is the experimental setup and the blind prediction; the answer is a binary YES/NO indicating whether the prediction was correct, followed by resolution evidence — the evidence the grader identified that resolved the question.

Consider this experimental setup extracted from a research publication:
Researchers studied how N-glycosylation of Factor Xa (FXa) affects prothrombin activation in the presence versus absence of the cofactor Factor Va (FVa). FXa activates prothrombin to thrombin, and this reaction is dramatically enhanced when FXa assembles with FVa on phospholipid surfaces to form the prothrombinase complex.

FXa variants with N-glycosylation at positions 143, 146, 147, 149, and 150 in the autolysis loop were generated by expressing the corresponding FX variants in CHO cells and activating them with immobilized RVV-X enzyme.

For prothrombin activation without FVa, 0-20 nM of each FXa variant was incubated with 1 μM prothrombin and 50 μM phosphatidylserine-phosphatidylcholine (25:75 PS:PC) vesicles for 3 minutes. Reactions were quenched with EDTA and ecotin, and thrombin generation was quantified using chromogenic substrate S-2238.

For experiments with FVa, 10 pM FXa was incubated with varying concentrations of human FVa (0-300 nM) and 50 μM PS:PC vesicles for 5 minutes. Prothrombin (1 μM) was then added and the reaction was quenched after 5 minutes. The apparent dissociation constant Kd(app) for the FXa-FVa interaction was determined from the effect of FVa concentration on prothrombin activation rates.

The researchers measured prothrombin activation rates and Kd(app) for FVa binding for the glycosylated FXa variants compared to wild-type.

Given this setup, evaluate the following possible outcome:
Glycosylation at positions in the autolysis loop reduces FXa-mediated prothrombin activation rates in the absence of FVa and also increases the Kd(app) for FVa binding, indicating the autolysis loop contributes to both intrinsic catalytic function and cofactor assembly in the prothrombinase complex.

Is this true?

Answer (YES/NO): YES